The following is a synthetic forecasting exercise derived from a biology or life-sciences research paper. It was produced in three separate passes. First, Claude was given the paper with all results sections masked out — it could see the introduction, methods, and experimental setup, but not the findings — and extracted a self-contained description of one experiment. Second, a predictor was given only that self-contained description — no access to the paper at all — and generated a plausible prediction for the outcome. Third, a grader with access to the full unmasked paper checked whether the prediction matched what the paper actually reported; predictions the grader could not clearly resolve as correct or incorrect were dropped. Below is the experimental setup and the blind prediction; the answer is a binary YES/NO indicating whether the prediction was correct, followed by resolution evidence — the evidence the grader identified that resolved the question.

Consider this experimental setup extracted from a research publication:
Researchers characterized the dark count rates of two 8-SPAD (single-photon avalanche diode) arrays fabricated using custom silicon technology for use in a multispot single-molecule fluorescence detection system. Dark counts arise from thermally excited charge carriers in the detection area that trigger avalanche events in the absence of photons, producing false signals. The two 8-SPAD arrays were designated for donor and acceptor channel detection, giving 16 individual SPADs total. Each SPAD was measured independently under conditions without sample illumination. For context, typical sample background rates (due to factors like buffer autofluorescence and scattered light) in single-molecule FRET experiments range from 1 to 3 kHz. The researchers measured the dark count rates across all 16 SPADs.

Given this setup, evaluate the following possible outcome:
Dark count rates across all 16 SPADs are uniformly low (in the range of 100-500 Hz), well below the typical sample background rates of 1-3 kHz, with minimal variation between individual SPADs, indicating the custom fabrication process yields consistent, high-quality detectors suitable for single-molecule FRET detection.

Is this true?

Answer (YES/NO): NO